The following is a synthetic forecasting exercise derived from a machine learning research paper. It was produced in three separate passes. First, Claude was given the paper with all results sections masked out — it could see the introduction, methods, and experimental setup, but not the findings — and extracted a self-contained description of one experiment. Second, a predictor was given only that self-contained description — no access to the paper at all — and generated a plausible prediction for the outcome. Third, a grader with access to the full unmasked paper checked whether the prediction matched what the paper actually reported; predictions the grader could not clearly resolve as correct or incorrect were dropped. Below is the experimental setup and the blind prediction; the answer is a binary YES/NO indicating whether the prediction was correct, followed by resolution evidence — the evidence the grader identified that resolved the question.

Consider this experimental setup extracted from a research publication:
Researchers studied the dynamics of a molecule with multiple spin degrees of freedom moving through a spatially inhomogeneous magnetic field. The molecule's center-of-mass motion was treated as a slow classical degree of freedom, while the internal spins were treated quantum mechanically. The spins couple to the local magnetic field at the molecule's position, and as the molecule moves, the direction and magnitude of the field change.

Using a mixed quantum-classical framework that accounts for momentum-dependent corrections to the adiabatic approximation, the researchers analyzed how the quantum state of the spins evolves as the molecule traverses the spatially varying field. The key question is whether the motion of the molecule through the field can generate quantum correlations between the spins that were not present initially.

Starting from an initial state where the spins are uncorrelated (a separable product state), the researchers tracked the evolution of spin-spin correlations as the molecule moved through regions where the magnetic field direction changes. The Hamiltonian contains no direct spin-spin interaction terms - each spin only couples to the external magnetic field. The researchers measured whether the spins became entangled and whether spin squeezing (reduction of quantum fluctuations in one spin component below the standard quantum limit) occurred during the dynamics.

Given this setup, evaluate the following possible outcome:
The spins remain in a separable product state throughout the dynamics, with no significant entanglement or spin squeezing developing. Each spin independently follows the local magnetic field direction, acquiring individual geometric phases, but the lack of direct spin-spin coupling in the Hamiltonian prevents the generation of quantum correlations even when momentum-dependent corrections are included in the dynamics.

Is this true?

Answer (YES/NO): NO